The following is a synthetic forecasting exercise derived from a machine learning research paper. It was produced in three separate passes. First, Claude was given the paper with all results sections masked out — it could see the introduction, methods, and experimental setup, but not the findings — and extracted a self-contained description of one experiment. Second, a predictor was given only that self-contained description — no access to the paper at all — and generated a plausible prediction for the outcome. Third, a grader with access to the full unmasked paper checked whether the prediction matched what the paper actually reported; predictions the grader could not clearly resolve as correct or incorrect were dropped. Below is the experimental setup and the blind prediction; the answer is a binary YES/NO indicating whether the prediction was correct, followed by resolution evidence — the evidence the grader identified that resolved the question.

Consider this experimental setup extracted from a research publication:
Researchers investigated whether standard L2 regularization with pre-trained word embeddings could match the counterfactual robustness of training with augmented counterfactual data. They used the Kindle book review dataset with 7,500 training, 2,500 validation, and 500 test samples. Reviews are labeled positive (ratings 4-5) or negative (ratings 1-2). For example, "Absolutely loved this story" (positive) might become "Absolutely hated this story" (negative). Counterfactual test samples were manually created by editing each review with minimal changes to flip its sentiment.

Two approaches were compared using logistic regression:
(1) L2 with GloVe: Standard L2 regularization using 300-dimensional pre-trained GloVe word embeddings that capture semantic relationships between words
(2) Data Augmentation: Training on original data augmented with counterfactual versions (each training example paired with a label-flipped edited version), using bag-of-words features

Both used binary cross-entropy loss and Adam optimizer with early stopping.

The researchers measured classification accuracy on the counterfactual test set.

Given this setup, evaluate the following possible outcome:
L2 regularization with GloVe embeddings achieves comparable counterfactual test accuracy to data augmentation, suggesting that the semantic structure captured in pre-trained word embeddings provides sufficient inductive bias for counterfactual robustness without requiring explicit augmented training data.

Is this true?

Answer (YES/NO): NO